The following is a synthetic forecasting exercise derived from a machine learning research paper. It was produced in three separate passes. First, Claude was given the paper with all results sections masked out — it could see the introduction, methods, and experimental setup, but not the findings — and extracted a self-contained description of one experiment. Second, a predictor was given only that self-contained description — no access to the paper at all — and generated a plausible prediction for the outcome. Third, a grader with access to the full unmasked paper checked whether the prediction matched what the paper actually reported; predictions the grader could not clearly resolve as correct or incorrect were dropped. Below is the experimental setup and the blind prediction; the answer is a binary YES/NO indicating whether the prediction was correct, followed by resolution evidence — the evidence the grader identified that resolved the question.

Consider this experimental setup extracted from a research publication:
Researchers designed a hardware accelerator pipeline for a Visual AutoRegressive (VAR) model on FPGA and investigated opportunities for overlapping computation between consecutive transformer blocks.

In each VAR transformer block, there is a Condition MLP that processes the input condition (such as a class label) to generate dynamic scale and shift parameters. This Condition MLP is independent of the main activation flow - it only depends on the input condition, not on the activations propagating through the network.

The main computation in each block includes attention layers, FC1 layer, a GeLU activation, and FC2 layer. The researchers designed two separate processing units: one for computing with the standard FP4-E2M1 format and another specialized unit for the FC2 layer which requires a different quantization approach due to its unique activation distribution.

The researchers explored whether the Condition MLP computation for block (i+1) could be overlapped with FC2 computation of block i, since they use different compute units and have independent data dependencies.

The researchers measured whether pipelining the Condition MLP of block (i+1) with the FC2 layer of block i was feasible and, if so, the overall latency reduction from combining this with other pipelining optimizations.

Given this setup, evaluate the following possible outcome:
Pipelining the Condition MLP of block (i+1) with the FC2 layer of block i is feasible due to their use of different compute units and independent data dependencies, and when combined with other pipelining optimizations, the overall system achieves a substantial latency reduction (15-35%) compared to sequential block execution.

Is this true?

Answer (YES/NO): NO